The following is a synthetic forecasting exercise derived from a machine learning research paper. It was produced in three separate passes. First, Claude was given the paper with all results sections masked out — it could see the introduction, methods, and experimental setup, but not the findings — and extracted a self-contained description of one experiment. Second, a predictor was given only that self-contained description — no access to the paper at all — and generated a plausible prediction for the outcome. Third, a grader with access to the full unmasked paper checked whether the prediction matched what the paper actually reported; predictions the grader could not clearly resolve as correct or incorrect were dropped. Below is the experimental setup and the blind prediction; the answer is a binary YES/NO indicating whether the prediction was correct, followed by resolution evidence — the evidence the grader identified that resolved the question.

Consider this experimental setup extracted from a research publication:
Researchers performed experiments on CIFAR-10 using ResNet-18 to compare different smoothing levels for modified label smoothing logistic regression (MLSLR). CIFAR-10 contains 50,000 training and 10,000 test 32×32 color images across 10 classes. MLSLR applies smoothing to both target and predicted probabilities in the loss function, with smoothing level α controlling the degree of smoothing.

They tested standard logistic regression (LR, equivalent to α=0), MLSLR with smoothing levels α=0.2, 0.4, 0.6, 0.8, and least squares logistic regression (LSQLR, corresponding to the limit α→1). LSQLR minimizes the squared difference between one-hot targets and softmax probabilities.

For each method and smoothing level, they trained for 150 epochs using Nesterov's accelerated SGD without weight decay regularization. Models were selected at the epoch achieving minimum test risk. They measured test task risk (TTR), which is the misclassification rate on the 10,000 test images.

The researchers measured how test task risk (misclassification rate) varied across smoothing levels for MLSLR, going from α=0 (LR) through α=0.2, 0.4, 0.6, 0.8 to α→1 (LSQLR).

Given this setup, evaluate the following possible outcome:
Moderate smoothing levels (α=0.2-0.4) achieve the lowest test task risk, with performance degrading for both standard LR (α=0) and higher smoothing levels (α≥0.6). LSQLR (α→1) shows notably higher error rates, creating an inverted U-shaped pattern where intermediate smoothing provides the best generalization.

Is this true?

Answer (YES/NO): YES